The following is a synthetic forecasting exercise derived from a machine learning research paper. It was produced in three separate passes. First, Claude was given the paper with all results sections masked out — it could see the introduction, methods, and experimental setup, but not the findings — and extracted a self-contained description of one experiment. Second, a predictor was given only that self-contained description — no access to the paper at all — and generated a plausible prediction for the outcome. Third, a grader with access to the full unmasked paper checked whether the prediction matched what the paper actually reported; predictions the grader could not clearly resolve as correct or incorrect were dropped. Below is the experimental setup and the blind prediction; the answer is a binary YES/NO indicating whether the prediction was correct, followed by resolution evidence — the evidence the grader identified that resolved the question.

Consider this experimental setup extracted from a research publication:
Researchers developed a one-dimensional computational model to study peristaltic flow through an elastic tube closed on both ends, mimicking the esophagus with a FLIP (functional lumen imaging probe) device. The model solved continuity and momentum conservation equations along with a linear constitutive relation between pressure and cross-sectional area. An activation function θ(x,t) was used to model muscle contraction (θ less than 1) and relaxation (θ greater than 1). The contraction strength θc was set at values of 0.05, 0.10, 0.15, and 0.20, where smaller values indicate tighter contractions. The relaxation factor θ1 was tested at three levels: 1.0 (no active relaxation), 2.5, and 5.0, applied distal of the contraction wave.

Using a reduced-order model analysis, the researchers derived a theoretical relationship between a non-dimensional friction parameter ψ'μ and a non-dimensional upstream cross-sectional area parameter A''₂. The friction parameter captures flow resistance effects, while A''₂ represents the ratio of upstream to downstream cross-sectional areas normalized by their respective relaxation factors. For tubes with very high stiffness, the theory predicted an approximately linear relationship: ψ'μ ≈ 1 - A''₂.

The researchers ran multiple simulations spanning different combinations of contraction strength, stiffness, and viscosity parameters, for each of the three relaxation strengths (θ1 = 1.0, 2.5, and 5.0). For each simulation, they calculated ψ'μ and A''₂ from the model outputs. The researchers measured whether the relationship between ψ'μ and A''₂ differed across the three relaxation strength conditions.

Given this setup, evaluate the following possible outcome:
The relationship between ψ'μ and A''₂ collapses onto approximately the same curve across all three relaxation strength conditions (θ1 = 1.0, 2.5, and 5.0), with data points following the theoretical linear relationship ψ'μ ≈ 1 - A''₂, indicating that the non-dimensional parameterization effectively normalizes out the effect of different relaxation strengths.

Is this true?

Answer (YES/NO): YES